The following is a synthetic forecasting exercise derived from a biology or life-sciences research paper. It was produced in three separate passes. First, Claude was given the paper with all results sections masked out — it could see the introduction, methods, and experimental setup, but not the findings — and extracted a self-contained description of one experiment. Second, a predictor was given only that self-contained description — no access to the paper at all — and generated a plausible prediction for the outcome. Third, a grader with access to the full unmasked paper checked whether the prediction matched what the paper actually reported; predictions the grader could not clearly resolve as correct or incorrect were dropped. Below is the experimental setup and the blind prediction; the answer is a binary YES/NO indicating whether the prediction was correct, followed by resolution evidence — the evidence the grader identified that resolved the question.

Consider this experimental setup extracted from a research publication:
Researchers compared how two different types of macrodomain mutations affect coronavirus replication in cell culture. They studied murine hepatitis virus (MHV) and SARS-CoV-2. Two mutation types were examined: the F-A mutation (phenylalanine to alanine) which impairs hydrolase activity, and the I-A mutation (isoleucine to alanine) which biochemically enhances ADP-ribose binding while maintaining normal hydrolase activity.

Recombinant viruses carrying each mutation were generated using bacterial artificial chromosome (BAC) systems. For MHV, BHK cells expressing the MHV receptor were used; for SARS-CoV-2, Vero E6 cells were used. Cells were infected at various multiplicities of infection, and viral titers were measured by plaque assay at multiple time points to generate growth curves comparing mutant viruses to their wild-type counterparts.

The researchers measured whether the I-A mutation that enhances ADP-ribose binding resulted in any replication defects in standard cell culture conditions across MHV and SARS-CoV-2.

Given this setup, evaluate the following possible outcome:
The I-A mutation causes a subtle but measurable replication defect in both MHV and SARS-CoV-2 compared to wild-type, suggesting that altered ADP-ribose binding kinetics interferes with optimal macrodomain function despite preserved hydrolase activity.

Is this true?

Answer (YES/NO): NO